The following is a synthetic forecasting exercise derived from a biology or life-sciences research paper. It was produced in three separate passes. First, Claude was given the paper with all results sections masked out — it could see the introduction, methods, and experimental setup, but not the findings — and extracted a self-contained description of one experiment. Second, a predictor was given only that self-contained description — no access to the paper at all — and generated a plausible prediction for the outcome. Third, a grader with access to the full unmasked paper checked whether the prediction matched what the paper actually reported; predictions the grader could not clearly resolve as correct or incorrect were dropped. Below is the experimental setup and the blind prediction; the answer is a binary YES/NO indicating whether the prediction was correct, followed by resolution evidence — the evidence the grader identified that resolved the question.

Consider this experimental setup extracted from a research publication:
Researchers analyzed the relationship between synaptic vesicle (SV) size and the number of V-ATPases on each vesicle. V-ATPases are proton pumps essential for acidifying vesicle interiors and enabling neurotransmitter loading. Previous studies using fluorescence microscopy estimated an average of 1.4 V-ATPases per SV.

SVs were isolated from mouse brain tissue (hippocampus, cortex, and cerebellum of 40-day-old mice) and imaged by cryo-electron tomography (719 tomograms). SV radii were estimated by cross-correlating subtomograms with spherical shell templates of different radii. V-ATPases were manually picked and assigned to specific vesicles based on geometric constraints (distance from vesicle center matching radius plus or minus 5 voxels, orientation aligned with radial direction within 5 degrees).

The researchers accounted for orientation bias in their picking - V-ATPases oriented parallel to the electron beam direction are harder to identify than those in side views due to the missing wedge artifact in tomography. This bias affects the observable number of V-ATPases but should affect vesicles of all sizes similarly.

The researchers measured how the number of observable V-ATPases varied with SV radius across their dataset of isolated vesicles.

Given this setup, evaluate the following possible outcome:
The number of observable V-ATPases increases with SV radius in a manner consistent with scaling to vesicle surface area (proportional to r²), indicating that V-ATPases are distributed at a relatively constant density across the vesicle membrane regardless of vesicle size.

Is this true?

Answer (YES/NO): NO